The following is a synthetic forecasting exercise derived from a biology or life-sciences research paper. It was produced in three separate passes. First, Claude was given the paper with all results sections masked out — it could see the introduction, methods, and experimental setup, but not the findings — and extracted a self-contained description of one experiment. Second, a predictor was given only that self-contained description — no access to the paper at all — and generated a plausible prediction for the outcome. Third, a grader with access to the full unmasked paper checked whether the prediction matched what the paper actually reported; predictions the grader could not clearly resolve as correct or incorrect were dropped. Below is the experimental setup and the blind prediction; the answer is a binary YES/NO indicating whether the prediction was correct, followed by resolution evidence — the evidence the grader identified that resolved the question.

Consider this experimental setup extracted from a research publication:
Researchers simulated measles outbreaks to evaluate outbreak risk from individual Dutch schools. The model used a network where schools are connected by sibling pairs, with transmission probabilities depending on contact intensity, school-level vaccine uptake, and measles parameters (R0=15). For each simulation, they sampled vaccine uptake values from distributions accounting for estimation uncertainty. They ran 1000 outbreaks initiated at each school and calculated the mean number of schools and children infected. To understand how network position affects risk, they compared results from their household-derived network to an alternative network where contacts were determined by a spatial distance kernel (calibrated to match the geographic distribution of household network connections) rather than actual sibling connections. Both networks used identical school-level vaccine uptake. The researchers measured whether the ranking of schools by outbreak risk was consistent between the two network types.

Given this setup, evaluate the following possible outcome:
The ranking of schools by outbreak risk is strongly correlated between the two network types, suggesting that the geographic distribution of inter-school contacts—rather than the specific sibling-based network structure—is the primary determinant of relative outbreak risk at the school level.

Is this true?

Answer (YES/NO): NO